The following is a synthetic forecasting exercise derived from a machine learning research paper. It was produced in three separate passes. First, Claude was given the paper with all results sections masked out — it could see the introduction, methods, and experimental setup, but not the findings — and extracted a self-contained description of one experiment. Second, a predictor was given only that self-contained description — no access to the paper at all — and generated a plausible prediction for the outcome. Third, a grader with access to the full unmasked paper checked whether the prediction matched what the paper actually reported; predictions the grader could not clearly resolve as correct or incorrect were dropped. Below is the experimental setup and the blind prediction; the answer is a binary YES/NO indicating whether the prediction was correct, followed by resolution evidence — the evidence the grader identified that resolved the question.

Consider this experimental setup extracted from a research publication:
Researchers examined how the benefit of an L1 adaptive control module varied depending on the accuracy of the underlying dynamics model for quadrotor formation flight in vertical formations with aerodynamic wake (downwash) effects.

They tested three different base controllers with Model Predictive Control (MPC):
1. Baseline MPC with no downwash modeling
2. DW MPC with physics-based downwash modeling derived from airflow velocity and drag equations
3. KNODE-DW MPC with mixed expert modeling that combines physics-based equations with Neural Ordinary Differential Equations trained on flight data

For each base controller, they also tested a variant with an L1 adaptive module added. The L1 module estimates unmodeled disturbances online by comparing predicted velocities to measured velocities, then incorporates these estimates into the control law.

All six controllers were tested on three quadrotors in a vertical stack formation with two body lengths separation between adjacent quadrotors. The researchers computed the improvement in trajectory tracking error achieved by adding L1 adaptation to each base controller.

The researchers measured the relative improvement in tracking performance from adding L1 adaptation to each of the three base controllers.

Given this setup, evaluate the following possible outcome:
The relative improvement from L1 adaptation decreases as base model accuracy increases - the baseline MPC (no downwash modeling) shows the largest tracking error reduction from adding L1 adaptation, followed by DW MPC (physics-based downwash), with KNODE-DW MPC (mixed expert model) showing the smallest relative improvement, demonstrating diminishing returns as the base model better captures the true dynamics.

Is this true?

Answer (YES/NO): NO